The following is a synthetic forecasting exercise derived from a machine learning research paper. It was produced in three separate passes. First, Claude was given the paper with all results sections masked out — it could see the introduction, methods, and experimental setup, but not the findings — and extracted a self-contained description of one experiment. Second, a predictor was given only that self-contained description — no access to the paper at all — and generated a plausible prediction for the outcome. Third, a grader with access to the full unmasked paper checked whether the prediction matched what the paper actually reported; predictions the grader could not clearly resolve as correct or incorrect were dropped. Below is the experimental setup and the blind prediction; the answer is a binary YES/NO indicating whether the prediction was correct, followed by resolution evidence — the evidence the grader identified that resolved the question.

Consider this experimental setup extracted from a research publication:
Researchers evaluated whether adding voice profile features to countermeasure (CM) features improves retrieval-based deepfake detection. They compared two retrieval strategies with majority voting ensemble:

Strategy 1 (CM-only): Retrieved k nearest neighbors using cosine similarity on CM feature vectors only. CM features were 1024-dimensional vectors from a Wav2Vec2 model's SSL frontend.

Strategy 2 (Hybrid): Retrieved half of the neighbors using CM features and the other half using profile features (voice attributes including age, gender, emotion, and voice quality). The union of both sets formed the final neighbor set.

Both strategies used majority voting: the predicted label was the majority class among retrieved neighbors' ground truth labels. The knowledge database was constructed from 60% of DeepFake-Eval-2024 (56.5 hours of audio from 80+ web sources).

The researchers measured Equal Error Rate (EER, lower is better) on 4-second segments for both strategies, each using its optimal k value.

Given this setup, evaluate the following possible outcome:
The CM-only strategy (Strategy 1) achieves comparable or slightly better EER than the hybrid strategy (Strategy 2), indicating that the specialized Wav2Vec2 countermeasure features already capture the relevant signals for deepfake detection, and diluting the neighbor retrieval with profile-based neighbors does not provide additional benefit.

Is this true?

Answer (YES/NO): NO